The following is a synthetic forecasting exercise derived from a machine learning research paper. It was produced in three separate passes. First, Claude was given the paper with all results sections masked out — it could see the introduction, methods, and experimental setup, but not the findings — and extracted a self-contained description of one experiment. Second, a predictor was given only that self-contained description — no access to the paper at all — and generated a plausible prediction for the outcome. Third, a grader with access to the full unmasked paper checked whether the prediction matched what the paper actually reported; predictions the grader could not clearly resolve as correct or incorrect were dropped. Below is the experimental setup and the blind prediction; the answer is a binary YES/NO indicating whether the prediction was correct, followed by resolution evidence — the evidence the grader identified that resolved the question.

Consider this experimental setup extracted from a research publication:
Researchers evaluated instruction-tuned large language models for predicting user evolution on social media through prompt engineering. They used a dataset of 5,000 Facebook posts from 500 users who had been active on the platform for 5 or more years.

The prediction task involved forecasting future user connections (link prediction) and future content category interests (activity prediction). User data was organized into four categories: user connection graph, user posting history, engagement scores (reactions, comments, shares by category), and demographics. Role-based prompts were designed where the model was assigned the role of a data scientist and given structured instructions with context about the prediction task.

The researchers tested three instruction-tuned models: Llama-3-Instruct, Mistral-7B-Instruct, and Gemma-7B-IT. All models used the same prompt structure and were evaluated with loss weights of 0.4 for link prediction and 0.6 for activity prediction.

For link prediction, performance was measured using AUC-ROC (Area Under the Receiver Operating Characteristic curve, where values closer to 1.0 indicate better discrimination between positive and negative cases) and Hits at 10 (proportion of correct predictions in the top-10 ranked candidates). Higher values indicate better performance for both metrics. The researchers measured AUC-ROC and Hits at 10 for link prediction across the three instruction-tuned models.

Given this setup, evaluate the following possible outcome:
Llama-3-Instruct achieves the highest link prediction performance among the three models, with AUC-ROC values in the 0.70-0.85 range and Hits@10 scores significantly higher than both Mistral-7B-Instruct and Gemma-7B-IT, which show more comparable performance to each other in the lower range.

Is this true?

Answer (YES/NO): NO